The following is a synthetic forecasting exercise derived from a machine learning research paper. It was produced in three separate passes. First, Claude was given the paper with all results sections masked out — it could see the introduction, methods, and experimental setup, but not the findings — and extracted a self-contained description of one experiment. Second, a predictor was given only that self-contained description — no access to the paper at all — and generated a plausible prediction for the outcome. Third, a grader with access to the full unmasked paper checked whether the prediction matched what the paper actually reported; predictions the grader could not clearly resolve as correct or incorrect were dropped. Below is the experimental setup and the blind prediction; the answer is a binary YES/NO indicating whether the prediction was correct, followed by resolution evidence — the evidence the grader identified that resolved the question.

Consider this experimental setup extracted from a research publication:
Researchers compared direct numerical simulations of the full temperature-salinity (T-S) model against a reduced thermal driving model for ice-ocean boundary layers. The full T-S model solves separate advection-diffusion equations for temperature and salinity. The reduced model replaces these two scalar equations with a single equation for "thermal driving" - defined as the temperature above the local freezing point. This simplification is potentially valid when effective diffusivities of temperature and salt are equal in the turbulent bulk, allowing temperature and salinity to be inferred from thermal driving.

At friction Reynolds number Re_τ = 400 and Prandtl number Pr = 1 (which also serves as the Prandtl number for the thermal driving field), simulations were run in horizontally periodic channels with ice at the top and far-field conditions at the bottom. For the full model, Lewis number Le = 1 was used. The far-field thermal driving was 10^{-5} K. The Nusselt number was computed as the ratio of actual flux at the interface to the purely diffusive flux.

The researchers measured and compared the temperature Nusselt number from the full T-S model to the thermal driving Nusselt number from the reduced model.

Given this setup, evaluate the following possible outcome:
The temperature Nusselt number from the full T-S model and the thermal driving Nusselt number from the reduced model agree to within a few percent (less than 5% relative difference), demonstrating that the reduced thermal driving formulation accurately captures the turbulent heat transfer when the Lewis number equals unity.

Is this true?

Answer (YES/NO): YES